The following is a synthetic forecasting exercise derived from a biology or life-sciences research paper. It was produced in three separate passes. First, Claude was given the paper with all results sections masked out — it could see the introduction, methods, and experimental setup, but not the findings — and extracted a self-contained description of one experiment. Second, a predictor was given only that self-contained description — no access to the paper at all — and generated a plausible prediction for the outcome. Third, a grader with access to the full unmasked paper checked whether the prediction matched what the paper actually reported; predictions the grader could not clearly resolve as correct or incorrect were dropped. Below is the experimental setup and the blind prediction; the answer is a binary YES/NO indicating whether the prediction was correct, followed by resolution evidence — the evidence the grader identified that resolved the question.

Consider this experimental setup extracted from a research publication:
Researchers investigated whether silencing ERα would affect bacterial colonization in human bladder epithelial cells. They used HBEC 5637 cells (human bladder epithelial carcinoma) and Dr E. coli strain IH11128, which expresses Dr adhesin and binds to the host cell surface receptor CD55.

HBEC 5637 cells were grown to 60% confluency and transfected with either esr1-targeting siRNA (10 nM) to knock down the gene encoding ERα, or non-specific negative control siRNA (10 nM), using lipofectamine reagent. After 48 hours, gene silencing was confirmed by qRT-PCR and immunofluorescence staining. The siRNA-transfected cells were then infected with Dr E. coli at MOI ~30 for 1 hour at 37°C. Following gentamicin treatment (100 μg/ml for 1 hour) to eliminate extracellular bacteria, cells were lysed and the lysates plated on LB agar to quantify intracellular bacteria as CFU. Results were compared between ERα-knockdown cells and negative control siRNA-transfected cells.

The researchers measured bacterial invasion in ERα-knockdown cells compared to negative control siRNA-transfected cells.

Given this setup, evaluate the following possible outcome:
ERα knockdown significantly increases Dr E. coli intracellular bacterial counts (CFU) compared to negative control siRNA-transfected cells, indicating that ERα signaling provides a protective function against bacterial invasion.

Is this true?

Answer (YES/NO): YES